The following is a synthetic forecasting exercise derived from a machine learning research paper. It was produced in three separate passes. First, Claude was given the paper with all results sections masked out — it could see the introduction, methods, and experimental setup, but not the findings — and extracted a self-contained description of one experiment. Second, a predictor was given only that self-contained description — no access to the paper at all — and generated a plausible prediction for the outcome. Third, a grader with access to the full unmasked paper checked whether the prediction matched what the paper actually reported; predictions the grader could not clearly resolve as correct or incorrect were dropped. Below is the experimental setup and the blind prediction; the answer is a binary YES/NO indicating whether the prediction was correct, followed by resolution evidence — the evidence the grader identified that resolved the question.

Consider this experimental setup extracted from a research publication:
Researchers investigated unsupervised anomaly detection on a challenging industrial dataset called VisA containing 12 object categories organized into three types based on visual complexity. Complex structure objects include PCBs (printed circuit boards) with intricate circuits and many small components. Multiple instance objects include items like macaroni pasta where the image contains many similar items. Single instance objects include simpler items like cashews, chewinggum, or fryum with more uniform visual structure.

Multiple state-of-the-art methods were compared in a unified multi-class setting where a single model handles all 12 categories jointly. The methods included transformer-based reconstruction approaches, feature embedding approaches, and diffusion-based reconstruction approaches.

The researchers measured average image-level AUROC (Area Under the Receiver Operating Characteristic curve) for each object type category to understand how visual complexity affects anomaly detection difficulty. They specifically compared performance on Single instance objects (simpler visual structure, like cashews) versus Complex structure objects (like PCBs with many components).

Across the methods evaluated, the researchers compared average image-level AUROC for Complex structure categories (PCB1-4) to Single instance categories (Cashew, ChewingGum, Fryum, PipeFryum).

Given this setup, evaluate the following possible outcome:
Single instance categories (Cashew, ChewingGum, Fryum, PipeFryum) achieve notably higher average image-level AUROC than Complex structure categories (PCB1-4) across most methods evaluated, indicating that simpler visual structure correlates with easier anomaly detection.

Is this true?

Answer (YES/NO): NO